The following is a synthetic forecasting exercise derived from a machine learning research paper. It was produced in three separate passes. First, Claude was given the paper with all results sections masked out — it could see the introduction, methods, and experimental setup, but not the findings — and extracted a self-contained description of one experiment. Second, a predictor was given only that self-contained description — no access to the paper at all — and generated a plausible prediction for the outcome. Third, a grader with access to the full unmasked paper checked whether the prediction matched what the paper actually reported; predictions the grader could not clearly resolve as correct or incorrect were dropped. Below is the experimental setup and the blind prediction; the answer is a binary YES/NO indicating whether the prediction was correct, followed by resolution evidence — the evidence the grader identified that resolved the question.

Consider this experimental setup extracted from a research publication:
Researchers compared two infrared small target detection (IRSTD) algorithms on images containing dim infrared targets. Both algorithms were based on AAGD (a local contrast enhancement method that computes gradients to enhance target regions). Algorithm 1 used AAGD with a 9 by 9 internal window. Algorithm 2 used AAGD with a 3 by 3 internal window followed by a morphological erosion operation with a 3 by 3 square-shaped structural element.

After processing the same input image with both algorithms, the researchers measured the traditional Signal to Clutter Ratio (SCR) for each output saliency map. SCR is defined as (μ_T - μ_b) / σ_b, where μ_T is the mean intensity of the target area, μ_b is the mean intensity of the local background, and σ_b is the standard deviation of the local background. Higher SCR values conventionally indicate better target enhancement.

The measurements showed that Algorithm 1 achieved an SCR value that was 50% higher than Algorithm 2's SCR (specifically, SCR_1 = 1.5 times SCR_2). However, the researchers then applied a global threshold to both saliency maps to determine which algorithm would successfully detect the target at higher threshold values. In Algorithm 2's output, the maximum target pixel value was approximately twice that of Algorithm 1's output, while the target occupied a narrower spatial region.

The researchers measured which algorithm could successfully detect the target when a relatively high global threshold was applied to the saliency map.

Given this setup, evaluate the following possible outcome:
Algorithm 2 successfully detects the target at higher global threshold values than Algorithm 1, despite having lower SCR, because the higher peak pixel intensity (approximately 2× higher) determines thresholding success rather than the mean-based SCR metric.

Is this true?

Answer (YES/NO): YES